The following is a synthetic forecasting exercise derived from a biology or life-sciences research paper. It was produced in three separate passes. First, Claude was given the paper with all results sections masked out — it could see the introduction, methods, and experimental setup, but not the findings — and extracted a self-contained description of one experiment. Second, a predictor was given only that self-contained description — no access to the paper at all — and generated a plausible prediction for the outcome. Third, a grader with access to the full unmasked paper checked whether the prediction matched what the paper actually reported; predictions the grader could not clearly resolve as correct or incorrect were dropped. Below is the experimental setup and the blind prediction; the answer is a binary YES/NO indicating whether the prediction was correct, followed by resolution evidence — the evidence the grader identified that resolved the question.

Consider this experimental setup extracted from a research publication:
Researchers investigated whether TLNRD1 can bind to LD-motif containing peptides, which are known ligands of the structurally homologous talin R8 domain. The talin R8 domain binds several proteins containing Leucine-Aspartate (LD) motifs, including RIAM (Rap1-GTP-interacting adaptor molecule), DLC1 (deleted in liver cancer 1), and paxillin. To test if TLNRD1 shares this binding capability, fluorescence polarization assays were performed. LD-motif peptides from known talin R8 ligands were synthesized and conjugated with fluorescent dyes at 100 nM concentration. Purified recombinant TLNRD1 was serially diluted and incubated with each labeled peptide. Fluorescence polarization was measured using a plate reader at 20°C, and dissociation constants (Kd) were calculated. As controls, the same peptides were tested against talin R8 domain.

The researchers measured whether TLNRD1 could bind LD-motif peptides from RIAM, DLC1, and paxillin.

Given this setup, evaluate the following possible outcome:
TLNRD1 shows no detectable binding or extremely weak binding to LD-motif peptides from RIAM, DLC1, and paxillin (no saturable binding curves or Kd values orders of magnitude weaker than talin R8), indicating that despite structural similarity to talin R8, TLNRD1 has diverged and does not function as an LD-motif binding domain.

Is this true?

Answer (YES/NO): NO